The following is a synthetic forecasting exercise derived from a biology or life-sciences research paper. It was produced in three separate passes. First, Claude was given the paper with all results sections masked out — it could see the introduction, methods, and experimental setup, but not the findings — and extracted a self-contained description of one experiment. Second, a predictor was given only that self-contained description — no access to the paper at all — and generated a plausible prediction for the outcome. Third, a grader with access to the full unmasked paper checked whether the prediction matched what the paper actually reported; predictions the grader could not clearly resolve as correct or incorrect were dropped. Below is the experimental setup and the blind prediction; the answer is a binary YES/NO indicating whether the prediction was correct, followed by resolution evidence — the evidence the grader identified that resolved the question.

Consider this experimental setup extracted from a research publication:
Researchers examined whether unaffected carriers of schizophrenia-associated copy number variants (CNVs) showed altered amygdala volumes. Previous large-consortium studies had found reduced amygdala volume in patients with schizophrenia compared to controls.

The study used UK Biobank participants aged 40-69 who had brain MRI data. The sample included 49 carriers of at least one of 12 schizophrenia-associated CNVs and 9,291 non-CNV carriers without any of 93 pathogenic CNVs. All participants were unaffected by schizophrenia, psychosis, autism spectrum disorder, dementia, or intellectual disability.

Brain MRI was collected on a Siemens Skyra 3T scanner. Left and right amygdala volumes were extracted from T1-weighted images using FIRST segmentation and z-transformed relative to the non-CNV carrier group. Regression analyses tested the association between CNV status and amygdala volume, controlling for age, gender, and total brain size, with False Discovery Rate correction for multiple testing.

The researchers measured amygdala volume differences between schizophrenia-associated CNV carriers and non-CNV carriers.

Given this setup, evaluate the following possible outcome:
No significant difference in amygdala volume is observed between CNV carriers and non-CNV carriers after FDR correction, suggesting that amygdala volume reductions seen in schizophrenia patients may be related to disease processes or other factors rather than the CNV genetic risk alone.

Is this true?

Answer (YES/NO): YES